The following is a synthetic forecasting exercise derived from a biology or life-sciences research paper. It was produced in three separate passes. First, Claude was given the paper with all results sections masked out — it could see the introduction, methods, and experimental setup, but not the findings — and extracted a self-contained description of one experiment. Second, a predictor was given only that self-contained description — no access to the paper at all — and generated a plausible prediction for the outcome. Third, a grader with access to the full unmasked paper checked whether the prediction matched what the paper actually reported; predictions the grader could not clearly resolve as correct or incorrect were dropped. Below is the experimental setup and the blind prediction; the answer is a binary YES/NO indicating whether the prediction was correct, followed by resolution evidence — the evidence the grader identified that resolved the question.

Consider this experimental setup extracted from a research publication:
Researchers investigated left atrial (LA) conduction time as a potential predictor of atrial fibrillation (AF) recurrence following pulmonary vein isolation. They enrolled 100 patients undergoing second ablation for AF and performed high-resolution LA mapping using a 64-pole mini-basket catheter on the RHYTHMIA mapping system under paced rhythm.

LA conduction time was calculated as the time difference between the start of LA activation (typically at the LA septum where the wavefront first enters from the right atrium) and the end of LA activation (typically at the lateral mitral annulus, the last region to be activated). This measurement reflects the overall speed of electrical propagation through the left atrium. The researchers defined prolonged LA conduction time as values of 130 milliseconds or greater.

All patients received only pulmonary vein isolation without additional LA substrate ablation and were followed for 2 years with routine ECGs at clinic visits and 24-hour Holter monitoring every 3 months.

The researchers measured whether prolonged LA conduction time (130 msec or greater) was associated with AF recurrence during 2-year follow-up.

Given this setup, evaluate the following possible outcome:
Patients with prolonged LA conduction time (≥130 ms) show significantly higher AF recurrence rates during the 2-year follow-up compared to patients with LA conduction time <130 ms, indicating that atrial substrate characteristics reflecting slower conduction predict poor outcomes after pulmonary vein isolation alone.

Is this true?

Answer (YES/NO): YES